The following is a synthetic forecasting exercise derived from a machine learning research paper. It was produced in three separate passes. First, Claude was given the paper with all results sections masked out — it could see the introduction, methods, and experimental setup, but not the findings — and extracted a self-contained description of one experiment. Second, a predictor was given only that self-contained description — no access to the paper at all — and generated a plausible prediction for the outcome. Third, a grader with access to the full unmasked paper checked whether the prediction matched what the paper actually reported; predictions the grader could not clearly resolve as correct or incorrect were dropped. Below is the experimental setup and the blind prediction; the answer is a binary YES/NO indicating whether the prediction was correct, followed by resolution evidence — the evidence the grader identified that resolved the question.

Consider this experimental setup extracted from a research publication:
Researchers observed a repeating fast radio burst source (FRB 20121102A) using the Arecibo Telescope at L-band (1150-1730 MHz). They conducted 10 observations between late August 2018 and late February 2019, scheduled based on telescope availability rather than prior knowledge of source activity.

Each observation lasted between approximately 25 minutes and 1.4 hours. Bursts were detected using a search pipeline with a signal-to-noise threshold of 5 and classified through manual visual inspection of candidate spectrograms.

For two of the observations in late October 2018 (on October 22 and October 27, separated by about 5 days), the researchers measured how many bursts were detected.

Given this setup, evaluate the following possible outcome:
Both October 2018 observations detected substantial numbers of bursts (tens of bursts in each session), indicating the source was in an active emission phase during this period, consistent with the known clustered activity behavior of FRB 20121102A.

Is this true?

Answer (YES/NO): NO